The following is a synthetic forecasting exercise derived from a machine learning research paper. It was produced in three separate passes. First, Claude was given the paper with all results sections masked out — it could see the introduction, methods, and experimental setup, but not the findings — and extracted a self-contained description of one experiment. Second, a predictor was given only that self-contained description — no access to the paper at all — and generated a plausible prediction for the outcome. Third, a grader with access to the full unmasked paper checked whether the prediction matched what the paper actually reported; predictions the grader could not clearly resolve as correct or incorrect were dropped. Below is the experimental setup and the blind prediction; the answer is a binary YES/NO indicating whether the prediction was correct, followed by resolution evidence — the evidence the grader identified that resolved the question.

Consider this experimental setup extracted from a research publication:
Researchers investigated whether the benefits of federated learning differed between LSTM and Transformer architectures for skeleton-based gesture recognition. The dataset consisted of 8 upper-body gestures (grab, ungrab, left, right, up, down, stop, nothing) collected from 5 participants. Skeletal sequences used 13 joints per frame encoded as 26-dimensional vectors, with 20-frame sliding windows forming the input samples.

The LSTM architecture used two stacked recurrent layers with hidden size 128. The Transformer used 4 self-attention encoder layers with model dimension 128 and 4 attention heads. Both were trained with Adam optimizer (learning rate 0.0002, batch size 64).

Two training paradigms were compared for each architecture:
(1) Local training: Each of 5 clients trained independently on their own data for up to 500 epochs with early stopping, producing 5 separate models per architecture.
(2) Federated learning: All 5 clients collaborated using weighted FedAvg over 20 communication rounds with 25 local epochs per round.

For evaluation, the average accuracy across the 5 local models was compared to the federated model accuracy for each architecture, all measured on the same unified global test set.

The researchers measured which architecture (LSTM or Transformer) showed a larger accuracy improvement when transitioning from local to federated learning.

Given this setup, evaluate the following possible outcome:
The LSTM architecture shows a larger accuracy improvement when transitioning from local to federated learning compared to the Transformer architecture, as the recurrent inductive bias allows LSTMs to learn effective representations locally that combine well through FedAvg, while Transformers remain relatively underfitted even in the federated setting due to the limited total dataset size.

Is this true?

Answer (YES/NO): NO